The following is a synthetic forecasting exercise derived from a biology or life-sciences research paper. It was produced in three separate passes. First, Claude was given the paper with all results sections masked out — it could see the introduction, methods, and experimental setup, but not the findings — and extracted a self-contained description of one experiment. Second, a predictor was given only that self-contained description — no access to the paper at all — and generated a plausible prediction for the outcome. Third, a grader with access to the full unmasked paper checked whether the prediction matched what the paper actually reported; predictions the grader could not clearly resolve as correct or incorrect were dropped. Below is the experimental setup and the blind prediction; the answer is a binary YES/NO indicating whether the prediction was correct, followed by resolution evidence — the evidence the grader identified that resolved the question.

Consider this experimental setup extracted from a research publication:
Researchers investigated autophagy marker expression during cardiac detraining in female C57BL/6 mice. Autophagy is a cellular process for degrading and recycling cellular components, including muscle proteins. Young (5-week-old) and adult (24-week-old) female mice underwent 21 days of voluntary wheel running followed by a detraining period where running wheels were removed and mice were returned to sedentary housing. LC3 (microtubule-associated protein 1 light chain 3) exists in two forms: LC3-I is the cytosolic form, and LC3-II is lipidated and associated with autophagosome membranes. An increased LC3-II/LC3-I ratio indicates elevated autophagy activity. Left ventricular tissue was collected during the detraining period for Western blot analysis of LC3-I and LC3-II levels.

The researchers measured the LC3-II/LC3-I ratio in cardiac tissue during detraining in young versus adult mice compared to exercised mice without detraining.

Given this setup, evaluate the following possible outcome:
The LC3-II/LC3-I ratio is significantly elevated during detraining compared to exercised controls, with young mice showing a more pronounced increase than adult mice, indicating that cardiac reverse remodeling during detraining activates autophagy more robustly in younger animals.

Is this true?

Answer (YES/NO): YES